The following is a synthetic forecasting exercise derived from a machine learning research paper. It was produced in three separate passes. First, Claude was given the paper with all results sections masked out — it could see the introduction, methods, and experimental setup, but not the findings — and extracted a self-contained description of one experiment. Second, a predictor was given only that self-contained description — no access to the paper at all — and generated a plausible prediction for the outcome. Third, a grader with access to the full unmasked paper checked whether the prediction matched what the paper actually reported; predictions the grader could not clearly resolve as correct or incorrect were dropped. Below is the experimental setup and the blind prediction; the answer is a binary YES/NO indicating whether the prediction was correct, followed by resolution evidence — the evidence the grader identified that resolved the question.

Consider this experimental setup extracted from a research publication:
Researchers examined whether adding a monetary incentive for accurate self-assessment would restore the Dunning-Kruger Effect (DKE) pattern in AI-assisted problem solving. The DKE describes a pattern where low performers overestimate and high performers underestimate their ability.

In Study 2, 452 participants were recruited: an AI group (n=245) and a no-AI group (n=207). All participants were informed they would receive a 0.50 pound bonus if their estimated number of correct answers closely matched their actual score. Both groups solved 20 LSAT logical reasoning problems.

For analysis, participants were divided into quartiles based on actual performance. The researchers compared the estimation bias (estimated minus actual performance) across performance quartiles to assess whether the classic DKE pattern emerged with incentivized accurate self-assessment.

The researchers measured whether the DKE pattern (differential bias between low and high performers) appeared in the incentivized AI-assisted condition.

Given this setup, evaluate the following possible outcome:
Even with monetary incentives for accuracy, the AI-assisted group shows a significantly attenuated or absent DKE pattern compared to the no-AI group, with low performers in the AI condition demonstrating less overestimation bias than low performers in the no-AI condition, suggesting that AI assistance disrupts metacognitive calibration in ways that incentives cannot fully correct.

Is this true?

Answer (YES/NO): YES